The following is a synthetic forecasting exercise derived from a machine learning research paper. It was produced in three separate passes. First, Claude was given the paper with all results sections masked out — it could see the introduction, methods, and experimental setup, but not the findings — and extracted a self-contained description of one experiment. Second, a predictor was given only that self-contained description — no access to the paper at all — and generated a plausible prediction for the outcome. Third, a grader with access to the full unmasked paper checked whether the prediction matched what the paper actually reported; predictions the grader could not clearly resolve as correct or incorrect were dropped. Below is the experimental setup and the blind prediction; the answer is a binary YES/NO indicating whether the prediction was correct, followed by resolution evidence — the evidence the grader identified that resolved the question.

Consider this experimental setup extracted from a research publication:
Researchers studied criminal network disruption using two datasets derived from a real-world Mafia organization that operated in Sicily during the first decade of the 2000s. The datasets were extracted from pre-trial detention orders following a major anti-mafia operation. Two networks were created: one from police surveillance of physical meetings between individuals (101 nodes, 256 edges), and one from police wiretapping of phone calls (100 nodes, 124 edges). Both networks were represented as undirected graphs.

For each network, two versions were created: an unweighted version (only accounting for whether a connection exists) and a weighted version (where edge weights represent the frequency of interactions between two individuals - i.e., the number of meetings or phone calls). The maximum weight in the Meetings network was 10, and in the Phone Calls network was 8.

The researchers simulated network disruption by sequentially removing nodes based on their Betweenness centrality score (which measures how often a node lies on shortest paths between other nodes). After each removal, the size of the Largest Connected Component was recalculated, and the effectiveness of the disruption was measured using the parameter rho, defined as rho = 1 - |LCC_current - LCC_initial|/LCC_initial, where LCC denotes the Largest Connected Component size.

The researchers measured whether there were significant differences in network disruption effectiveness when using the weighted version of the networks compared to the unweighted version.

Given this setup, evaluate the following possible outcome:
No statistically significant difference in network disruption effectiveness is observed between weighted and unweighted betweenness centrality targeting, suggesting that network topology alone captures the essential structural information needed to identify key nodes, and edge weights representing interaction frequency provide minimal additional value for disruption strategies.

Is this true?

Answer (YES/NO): YES